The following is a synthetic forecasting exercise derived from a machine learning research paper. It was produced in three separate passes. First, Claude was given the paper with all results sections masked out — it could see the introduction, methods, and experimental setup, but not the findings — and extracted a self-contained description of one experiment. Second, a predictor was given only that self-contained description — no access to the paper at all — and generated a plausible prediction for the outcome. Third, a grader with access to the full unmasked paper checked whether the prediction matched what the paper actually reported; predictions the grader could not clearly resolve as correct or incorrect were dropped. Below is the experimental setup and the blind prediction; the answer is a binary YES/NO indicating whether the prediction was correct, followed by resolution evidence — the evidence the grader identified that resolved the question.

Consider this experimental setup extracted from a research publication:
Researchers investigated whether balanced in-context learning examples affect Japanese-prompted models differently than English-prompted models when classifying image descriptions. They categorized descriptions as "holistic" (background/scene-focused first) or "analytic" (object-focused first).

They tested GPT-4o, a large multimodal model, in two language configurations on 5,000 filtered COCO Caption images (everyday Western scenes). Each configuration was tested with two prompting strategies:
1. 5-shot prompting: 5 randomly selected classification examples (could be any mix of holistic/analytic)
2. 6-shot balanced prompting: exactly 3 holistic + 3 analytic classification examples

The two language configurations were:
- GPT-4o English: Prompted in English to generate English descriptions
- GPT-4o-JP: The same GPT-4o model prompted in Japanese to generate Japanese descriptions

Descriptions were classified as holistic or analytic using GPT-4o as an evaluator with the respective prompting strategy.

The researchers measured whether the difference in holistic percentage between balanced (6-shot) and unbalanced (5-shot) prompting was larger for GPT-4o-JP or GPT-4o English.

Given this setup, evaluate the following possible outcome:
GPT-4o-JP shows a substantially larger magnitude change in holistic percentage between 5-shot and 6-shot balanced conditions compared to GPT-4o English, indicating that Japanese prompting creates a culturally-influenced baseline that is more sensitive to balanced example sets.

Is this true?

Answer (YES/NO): YES